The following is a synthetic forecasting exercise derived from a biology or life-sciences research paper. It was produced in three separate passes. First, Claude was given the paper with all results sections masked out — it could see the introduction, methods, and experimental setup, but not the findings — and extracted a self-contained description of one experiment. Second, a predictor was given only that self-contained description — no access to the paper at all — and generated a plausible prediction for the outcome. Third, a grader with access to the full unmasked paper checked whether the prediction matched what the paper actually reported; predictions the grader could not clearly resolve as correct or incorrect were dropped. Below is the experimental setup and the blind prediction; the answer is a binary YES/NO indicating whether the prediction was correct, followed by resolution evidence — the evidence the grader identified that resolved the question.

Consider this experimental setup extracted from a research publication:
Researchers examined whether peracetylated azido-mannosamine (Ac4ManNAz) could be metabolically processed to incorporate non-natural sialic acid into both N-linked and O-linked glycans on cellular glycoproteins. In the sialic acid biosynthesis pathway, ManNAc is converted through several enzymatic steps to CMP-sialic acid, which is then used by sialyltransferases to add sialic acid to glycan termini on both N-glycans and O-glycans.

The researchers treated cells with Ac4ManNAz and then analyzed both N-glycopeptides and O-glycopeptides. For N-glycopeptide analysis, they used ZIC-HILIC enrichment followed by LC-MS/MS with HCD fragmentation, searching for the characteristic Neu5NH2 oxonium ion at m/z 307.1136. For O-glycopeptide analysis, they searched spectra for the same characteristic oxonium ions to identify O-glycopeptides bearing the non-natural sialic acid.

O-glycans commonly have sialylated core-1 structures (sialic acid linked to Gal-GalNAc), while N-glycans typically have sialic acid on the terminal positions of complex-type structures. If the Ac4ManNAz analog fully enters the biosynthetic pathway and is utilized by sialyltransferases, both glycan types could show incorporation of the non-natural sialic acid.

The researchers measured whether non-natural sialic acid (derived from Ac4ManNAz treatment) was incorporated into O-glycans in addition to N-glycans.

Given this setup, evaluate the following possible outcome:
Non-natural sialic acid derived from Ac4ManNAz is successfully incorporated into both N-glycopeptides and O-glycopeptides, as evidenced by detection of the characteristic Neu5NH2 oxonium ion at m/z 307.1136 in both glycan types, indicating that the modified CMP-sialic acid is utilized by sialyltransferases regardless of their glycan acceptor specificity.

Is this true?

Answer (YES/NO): YES